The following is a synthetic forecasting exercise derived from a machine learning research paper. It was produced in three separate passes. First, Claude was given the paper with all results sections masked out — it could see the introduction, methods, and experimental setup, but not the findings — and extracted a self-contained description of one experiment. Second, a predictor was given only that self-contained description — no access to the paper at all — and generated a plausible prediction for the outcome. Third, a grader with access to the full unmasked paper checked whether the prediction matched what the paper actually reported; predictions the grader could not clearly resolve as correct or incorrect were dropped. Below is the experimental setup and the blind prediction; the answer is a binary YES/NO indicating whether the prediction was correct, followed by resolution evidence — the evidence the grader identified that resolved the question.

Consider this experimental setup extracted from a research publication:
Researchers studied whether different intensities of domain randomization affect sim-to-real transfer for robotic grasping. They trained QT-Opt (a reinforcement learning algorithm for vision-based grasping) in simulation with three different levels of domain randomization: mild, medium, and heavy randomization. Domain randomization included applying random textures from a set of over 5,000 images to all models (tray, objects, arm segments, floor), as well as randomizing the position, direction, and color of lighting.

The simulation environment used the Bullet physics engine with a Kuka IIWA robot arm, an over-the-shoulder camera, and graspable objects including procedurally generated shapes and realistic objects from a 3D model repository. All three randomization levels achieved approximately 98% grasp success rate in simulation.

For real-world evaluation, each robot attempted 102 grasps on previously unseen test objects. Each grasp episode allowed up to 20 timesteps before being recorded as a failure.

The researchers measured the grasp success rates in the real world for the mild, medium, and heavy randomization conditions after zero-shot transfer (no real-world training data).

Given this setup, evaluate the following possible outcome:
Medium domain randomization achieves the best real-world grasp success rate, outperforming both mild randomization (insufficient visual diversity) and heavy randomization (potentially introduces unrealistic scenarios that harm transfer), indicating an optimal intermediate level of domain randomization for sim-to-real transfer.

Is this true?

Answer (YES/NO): NO